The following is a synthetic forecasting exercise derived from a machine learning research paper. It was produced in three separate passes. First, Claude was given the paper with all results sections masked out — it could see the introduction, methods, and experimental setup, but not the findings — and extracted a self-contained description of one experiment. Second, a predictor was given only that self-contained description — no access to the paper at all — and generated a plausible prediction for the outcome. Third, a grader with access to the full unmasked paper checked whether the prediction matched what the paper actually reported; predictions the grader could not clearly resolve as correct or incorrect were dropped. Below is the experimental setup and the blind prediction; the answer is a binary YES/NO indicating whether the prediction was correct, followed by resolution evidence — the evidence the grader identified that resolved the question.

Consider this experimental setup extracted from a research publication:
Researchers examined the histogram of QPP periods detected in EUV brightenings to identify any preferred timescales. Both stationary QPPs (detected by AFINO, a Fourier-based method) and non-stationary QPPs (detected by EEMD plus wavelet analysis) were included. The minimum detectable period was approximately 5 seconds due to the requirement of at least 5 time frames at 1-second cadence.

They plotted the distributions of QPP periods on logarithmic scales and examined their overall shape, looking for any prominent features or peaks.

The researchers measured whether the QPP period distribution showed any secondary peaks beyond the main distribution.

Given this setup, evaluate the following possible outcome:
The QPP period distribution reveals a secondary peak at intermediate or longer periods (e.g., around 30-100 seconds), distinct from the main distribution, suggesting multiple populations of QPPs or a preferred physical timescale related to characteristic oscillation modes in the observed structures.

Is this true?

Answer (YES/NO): NO